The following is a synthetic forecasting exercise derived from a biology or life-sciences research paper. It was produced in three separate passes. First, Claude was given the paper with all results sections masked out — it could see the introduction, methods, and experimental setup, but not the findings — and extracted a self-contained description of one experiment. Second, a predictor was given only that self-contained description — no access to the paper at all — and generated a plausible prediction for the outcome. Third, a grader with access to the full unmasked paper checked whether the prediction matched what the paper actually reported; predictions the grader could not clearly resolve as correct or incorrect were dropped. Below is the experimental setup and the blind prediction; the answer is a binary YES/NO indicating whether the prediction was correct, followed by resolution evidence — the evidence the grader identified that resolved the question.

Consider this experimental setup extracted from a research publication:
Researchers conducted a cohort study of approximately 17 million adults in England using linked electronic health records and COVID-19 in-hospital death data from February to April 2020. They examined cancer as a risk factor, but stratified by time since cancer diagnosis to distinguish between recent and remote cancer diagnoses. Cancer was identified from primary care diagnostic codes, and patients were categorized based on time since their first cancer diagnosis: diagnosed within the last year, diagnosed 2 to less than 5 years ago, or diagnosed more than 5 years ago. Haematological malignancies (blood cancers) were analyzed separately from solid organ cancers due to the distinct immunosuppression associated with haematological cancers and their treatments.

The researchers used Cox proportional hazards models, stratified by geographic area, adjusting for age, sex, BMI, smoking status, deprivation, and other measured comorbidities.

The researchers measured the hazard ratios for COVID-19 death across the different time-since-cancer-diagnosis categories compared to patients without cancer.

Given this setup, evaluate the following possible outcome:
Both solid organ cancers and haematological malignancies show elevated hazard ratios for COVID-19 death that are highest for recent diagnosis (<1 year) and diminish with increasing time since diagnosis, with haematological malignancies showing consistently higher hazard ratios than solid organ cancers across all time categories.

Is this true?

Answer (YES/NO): NO